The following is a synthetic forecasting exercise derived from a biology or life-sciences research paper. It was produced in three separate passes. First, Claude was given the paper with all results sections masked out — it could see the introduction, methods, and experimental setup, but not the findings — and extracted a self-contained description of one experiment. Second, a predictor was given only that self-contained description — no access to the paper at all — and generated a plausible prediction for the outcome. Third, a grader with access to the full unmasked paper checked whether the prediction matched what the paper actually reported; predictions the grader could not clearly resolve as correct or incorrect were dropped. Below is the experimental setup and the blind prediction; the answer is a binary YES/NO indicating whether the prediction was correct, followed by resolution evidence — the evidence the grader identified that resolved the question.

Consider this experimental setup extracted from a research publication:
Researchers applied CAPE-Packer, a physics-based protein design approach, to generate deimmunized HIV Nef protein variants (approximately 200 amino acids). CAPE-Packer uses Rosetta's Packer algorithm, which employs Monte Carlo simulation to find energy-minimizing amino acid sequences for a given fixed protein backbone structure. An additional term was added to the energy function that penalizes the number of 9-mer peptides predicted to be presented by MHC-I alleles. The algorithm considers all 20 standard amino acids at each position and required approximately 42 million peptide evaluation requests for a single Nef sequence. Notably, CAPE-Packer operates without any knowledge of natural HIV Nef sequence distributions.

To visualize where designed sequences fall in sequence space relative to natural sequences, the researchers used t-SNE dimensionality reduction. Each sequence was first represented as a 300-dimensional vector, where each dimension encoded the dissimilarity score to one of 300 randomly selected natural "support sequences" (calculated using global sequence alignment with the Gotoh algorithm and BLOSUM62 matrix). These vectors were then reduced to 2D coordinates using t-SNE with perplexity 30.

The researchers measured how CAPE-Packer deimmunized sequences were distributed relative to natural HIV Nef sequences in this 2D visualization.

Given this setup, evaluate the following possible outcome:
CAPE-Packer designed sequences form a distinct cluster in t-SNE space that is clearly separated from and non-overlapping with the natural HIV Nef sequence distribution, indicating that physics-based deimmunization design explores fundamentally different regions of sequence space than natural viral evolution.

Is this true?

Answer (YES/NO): YES